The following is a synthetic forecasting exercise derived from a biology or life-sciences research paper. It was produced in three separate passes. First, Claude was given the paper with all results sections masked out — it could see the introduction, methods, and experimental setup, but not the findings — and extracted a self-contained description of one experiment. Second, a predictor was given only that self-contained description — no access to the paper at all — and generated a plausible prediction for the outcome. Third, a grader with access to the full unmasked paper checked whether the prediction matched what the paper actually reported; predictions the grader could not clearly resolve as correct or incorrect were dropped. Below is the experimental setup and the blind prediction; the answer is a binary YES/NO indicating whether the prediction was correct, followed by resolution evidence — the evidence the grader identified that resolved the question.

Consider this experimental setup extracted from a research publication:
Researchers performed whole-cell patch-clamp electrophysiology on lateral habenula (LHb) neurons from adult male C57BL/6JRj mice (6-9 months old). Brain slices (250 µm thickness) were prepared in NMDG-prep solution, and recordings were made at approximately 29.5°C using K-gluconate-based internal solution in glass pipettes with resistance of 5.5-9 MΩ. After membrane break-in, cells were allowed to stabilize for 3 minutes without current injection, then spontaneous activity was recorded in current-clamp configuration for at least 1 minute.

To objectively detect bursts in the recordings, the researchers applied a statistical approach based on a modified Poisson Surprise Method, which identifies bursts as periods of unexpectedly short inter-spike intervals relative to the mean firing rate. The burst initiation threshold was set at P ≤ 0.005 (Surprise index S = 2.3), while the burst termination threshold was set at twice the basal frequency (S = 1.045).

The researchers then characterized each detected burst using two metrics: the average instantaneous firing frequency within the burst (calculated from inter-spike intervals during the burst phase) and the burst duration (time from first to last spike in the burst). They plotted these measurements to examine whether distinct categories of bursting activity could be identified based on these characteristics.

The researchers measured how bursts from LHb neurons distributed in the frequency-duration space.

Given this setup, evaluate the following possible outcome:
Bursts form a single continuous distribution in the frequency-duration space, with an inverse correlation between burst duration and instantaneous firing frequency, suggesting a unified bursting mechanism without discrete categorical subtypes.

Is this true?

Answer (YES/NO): NO